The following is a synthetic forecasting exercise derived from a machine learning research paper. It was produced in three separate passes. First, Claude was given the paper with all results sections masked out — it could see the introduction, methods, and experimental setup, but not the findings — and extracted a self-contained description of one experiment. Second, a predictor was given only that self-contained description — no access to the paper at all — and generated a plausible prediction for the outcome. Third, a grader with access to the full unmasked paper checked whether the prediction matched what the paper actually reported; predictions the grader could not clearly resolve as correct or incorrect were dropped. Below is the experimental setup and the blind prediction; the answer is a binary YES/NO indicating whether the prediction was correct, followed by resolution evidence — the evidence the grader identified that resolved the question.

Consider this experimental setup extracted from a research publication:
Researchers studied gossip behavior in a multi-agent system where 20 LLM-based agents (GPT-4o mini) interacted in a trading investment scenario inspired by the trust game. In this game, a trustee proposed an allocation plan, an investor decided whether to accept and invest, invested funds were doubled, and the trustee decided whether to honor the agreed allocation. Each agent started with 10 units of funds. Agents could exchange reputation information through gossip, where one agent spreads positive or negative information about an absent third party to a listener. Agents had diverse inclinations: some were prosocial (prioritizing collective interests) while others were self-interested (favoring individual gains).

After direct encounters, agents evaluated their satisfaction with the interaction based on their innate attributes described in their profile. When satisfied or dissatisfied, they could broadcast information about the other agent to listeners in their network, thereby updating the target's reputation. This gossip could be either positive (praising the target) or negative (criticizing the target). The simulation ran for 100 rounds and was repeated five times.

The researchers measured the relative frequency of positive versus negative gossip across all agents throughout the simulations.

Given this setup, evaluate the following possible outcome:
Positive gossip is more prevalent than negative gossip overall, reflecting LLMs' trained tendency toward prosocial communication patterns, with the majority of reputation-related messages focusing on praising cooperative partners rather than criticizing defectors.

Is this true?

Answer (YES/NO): YES